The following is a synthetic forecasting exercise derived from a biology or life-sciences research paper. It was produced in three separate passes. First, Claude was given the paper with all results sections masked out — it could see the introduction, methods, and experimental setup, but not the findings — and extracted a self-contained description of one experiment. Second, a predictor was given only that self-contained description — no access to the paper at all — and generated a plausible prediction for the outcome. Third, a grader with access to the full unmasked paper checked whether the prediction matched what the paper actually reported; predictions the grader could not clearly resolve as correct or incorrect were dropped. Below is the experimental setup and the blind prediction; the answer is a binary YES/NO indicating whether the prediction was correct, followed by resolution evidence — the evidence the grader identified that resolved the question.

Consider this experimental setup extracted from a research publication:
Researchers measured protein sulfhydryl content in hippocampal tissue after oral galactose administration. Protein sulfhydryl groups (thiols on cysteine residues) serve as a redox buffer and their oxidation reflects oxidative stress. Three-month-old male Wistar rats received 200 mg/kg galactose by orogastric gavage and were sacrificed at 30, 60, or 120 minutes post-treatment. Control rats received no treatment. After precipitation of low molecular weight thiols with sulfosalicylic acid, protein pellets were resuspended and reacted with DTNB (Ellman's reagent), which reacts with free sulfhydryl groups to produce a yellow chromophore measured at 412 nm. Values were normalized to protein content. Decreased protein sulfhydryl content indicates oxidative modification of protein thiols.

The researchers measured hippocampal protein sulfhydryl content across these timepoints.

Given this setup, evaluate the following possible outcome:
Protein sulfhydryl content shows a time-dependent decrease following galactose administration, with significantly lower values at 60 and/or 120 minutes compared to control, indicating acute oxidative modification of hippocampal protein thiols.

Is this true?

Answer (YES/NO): NO